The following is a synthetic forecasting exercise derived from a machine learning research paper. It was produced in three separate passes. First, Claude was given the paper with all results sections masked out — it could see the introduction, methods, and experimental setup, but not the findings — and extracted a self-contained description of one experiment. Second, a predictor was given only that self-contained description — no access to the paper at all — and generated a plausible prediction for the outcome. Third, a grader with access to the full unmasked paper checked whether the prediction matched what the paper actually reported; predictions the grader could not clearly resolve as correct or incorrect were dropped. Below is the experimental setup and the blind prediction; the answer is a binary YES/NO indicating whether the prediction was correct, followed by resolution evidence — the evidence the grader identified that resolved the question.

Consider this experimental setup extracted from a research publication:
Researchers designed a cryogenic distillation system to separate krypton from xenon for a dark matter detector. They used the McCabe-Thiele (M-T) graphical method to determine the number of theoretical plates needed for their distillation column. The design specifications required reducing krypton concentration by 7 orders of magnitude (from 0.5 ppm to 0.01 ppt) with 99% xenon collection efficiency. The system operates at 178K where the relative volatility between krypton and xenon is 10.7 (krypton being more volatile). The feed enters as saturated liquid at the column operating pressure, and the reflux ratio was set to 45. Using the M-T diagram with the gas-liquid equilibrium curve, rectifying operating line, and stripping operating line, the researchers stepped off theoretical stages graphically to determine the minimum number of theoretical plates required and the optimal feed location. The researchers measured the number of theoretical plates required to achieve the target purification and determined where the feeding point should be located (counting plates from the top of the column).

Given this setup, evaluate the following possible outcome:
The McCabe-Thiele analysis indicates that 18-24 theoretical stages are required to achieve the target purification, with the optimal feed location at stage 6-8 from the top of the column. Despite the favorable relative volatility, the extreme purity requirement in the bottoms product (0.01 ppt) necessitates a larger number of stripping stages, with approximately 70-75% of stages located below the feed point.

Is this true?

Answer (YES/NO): NO